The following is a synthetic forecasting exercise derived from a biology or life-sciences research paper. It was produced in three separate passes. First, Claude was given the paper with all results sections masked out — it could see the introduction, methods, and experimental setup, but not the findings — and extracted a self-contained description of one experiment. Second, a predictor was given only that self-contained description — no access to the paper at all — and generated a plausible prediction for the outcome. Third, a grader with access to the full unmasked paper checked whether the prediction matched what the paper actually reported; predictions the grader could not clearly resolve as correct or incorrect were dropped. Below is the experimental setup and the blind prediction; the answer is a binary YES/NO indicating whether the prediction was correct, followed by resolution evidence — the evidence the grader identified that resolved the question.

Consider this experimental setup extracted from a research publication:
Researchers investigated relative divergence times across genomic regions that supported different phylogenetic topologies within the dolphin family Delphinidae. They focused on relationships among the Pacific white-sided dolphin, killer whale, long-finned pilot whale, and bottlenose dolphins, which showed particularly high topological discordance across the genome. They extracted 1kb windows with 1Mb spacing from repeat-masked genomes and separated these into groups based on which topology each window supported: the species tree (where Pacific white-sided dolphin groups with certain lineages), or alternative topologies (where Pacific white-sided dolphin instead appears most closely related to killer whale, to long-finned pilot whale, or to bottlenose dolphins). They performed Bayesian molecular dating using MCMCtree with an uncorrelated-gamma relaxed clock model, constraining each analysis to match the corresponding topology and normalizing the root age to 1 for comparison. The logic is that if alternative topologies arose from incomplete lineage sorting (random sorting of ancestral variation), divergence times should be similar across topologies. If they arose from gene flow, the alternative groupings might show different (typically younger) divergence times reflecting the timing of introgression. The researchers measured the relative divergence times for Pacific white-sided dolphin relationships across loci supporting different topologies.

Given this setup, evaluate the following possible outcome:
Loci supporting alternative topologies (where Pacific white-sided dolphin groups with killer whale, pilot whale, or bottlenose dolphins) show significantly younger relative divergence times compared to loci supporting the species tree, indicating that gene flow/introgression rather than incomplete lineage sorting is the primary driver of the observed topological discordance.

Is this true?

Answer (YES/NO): NO